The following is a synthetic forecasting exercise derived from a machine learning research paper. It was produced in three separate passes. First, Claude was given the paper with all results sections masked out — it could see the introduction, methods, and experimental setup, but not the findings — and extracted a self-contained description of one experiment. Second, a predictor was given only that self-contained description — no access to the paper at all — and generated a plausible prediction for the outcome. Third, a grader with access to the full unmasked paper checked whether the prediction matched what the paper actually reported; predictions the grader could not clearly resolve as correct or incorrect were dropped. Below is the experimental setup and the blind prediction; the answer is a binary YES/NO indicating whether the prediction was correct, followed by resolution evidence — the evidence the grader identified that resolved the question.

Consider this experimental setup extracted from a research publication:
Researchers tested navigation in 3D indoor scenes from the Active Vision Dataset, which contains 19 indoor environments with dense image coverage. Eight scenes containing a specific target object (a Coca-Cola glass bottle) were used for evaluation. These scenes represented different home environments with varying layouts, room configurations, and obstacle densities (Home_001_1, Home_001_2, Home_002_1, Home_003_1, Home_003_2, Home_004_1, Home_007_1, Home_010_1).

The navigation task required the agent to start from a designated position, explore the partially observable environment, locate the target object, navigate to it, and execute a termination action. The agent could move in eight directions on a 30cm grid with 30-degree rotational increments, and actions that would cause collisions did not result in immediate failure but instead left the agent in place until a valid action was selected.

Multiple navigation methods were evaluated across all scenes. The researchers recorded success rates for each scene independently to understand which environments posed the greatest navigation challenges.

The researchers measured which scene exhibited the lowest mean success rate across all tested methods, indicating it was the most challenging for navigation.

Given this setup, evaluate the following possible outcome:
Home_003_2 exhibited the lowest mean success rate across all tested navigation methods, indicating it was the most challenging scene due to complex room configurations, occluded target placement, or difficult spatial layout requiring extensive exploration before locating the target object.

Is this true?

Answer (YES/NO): YES